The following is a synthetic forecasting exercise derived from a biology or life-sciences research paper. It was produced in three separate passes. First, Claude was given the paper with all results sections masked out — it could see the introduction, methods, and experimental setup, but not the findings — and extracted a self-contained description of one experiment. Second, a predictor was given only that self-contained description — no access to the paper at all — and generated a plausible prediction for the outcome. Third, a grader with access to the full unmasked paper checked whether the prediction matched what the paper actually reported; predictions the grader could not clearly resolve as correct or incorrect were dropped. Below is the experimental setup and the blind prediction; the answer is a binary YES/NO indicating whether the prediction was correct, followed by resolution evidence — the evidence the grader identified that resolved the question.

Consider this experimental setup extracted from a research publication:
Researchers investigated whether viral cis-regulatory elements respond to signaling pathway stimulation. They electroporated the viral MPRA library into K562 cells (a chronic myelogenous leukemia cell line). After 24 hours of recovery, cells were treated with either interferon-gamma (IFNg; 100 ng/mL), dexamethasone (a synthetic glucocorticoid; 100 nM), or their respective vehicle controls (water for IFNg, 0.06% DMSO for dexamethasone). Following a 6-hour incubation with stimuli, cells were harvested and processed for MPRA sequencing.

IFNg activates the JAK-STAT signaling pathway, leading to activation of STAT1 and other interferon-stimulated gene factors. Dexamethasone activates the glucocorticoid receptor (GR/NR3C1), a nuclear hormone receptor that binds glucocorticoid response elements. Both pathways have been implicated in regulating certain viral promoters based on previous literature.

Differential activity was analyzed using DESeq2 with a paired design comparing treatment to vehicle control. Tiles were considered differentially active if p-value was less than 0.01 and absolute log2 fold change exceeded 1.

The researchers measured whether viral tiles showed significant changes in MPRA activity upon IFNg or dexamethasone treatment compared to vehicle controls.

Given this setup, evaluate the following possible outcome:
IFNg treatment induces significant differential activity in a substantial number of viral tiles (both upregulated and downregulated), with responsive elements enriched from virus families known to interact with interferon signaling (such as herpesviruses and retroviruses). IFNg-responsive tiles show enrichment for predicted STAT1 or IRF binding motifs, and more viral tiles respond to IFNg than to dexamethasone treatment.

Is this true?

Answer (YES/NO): NO